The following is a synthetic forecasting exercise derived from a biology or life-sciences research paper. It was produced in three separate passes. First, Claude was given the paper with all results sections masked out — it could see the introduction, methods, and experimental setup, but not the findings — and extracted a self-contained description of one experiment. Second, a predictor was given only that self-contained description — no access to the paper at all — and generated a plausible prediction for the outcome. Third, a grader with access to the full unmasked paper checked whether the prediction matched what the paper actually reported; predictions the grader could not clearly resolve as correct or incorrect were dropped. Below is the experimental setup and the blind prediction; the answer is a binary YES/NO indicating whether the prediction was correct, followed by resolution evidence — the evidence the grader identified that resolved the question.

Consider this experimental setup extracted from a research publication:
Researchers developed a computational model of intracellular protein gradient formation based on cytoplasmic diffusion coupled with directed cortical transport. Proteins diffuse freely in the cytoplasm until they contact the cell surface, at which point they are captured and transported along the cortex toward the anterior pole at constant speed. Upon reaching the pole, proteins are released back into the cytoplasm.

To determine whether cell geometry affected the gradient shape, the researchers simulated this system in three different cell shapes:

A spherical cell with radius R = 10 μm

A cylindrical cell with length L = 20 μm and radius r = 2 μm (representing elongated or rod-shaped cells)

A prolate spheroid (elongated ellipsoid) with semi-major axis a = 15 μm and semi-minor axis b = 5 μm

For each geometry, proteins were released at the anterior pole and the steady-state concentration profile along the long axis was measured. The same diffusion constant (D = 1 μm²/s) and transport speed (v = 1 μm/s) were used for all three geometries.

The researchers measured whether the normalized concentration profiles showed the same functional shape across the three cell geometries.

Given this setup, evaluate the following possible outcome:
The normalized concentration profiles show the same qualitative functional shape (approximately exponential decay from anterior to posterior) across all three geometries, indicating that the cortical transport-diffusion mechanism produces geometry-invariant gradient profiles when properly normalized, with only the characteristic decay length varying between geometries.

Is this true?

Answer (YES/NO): NO